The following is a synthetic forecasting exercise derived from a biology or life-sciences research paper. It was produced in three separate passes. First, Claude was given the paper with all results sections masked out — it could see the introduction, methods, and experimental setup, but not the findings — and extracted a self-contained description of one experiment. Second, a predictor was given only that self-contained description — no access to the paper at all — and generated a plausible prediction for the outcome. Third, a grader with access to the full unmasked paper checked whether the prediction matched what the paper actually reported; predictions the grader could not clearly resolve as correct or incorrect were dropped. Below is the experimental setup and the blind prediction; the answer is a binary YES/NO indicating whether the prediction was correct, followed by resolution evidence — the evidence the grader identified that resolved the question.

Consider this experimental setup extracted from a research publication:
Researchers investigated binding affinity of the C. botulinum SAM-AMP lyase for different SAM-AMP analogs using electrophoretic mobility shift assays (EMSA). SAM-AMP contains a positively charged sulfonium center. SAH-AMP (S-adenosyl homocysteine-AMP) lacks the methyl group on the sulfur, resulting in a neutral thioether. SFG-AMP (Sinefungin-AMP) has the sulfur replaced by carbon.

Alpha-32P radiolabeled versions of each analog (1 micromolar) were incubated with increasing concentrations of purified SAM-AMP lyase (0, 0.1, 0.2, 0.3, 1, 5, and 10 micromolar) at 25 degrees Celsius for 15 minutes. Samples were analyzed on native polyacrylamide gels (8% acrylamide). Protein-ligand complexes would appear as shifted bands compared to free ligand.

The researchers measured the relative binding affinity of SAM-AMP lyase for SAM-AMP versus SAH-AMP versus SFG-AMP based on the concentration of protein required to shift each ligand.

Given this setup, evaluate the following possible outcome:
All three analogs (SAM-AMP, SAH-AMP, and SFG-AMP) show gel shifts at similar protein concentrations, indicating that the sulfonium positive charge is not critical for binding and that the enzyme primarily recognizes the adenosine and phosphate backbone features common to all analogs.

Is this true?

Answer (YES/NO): NO